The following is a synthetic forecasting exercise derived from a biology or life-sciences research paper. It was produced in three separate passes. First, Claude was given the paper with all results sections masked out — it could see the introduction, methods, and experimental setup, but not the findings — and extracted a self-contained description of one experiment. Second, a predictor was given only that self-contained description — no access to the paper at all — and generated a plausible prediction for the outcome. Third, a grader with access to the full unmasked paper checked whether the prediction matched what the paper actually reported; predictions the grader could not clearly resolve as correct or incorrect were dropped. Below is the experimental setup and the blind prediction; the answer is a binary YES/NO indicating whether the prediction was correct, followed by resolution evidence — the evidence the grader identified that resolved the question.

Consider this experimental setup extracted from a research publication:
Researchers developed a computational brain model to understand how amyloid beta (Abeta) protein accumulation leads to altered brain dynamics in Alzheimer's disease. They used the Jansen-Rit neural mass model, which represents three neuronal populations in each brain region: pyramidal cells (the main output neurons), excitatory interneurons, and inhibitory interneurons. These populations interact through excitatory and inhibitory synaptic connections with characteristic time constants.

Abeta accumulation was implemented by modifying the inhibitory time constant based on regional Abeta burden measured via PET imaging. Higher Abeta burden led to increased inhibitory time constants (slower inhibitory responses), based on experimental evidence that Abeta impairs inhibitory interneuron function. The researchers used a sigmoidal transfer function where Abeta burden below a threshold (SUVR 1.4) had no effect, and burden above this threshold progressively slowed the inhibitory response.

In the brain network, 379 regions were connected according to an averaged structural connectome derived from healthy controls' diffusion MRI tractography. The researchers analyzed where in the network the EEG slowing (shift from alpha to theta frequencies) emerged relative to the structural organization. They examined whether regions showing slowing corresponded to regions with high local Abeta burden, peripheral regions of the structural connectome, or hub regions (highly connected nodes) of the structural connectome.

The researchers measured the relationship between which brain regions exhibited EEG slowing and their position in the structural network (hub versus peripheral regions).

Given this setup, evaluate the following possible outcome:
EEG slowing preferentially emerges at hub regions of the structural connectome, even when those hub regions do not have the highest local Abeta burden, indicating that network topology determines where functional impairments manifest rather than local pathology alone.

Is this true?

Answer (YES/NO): YES